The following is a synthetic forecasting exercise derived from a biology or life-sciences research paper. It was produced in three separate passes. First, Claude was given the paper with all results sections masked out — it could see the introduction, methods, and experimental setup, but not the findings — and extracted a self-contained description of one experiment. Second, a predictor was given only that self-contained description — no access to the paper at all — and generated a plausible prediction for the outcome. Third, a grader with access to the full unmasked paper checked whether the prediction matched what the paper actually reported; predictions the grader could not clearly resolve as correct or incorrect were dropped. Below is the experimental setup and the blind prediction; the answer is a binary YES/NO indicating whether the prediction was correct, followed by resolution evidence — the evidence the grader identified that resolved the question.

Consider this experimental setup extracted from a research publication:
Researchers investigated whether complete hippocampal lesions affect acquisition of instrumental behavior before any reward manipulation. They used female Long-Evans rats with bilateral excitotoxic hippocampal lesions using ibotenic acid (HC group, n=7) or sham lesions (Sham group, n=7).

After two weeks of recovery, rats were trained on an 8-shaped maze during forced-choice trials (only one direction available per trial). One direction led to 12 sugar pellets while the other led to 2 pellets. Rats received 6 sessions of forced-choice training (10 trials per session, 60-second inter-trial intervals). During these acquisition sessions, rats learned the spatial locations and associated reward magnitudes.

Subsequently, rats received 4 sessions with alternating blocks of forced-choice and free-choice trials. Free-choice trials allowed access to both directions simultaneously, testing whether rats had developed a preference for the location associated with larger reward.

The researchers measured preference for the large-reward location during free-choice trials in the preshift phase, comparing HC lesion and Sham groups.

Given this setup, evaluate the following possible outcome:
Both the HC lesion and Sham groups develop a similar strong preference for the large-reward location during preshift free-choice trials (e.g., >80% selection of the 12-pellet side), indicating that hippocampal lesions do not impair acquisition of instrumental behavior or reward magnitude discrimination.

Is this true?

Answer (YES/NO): YES